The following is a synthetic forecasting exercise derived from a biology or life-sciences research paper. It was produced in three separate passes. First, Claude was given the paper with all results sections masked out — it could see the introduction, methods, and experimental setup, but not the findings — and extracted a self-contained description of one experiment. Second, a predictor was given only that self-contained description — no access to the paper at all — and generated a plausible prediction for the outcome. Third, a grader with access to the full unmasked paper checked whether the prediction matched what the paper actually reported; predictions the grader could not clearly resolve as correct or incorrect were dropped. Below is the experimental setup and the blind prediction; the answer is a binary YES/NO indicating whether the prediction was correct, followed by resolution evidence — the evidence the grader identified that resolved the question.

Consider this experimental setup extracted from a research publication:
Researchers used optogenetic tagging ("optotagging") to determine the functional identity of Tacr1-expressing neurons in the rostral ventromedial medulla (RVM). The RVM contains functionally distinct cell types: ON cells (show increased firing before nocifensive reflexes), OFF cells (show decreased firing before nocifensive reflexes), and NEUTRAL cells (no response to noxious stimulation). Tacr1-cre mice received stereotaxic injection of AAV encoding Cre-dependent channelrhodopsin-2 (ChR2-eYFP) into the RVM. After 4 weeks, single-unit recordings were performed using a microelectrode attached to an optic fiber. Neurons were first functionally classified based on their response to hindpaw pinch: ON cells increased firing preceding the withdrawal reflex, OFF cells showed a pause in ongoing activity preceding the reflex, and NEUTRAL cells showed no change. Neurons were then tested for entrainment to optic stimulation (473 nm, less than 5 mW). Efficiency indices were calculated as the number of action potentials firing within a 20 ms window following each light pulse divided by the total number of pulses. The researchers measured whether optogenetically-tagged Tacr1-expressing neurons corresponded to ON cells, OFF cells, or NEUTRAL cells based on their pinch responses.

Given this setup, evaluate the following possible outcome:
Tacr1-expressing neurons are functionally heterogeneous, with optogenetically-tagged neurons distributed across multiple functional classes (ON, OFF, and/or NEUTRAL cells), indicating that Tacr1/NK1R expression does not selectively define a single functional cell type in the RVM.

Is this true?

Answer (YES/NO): YES